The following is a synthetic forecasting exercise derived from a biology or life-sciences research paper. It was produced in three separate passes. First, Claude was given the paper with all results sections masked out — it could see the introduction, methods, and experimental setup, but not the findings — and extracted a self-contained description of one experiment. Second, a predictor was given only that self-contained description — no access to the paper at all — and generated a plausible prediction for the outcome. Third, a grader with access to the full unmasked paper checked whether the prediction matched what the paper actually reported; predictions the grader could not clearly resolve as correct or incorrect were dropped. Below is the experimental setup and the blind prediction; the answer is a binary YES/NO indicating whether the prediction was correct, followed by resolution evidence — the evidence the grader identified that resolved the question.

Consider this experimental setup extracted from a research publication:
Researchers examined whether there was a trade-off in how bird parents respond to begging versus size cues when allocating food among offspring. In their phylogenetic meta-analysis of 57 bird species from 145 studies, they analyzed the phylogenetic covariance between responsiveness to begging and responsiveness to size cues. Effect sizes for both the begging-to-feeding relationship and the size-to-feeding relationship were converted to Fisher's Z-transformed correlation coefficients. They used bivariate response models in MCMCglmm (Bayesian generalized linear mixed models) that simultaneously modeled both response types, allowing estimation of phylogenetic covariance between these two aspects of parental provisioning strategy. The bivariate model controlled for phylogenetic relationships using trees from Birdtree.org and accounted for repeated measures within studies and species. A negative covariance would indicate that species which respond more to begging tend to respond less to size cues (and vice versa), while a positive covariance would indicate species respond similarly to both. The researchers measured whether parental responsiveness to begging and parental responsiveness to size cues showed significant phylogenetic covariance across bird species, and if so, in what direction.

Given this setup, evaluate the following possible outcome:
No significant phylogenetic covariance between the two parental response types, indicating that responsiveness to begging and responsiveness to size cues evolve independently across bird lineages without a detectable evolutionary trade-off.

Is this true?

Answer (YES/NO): YES